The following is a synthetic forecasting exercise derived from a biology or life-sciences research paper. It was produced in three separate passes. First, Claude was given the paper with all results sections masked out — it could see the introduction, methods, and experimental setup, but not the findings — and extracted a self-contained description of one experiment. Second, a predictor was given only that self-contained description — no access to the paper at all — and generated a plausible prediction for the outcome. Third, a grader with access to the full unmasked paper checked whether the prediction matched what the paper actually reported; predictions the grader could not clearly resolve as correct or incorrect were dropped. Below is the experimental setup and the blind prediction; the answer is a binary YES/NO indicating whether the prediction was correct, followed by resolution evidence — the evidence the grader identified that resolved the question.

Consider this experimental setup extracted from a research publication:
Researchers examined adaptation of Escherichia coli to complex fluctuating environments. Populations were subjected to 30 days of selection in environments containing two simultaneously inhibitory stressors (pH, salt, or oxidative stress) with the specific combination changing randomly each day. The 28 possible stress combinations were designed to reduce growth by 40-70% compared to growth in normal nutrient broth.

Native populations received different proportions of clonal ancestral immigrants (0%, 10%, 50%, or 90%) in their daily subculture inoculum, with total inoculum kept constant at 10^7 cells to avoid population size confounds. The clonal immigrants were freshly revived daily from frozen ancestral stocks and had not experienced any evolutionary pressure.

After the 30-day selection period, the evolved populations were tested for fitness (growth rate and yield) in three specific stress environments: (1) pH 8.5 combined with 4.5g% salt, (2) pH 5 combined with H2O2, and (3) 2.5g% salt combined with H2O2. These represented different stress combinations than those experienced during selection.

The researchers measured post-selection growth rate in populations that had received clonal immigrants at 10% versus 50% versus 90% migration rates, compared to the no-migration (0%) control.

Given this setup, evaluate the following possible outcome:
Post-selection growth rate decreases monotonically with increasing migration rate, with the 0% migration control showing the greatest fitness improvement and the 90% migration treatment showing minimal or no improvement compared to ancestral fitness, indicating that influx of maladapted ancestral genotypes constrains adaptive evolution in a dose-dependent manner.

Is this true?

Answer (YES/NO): NO